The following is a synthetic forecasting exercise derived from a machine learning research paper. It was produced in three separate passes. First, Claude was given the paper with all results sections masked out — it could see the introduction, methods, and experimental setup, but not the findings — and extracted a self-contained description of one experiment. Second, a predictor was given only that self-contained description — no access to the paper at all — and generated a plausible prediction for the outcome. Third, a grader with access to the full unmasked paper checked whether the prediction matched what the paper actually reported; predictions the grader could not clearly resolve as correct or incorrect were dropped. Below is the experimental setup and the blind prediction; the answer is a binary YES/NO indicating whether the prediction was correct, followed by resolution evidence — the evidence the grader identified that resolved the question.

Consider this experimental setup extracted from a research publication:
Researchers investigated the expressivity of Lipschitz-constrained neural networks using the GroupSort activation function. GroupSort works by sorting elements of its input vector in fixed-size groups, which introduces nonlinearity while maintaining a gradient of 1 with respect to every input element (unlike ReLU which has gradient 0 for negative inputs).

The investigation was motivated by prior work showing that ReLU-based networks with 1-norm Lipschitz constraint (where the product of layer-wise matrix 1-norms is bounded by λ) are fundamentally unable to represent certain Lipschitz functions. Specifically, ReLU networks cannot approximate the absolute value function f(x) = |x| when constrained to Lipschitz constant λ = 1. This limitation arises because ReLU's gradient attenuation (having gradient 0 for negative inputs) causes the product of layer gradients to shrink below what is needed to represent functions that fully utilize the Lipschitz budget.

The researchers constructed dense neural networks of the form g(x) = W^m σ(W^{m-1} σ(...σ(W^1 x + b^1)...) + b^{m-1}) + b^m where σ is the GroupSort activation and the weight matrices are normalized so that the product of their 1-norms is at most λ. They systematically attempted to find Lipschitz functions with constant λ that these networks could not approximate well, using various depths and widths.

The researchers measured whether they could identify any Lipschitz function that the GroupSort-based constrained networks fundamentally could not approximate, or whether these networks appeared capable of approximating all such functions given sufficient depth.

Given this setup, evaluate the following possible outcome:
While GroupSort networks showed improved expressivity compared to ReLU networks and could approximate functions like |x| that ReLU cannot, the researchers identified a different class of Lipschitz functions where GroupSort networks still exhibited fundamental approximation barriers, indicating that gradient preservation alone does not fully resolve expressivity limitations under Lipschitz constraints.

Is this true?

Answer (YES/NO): NO